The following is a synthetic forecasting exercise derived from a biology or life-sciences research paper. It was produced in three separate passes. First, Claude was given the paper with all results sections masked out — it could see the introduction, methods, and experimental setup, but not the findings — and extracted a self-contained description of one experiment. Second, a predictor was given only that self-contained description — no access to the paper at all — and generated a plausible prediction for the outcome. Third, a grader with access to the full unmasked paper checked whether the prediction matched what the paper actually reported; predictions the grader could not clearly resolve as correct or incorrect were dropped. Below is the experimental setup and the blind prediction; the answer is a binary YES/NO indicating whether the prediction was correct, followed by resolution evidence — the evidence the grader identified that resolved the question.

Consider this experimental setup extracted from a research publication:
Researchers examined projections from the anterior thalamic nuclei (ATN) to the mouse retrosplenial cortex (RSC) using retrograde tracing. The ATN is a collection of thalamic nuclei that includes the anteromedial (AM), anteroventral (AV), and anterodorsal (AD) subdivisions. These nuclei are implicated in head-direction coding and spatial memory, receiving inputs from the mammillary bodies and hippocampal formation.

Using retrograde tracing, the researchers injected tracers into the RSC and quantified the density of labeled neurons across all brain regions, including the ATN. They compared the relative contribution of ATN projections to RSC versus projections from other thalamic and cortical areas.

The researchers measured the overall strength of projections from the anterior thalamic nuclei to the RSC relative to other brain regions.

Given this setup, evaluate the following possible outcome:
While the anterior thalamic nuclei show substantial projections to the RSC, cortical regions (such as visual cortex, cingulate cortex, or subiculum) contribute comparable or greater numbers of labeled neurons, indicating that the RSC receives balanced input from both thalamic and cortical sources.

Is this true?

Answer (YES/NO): NO